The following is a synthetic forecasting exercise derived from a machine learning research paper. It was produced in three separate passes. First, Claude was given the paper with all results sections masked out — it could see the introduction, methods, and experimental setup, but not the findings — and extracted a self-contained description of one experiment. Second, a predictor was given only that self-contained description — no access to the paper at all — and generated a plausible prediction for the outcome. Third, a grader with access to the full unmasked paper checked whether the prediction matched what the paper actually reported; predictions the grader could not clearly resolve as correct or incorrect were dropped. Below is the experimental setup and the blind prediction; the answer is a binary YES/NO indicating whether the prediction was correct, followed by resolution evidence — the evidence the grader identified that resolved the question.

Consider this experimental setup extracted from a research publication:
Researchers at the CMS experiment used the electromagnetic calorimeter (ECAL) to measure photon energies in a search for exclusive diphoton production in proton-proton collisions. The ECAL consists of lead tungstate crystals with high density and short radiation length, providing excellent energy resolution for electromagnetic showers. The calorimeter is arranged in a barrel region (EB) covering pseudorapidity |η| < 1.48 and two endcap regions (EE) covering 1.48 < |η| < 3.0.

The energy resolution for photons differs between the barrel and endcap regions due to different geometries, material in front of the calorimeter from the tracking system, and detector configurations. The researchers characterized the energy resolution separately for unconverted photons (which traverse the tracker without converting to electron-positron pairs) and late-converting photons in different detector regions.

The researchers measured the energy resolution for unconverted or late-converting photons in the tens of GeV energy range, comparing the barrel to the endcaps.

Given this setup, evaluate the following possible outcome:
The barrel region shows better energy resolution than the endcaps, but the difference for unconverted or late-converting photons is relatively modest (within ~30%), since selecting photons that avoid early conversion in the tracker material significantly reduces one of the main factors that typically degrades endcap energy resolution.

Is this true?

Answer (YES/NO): NO